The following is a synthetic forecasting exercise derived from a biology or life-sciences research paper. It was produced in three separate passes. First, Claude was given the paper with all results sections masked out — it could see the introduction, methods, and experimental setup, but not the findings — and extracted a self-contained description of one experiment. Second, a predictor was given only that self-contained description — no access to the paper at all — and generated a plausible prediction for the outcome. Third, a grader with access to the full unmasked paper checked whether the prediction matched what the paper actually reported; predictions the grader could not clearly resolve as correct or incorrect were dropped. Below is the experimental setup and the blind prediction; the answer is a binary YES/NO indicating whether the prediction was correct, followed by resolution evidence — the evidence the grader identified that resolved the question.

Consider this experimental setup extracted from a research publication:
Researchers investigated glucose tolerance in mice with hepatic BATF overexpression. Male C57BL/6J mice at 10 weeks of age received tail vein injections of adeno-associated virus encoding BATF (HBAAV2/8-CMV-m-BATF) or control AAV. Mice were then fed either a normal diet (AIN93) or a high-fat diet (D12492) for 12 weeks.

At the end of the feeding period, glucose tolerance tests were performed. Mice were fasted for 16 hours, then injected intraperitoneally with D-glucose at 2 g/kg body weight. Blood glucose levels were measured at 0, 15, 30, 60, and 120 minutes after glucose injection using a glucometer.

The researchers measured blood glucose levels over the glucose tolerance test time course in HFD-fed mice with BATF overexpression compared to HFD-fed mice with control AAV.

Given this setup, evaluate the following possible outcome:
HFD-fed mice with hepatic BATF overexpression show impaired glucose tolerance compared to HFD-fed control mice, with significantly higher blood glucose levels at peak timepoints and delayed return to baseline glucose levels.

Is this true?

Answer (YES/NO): NO